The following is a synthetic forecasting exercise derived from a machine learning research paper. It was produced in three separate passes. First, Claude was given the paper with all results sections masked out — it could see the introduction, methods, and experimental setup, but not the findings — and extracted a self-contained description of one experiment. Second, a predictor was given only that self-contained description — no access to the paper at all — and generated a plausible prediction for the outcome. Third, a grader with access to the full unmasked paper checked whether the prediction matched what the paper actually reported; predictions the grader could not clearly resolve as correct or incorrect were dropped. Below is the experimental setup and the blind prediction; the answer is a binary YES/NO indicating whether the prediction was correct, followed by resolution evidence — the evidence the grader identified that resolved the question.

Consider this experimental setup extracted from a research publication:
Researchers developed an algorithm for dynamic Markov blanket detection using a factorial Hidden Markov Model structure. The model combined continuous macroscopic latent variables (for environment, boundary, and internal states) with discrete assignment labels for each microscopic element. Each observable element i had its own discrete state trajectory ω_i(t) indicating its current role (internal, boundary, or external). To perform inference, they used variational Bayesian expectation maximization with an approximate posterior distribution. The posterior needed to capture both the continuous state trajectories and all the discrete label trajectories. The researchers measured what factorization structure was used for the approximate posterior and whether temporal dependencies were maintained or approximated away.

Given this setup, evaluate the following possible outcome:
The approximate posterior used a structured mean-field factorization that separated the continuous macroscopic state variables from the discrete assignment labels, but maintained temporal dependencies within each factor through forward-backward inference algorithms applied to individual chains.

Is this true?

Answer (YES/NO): YES